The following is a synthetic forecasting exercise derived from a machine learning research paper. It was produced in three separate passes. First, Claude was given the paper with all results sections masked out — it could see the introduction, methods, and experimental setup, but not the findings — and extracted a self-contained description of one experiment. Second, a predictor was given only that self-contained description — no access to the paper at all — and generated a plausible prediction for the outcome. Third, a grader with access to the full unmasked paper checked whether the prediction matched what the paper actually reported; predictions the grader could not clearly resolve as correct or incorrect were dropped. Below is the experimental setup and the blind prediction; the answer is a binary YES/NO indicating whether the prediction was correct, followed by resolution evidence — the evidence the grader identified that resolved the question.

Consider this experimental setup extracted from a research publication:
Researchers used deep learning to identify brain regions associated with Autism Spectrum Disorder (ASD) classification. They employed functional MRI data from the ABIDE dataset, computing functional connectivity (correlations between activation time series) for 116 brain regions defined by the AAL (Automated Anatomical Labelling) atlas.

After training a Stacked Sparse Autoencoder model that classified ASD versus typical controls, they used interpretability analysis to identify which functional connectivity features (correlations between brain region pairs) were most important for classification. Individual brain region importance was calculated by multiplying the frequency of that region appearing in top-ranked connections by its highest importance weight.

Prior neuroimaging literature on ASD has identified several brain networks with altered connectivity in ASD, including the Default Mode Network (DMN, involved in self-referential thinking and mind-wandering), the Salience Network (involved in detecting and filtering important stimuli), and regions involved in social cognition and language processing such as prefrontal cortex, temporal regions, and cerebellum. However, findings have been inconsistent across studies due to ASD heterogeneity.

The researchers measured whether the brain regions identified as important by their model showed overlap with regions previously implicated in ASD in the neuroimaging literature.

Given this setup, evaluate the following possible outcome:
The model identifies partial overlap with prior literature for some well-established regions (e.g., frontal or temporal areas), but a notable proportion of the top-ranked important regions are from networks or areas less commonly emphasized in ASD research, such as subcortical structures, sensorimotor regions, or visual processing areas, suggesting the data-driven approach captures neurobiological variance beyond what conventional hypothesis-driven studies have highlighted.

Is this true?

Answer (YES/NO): YES